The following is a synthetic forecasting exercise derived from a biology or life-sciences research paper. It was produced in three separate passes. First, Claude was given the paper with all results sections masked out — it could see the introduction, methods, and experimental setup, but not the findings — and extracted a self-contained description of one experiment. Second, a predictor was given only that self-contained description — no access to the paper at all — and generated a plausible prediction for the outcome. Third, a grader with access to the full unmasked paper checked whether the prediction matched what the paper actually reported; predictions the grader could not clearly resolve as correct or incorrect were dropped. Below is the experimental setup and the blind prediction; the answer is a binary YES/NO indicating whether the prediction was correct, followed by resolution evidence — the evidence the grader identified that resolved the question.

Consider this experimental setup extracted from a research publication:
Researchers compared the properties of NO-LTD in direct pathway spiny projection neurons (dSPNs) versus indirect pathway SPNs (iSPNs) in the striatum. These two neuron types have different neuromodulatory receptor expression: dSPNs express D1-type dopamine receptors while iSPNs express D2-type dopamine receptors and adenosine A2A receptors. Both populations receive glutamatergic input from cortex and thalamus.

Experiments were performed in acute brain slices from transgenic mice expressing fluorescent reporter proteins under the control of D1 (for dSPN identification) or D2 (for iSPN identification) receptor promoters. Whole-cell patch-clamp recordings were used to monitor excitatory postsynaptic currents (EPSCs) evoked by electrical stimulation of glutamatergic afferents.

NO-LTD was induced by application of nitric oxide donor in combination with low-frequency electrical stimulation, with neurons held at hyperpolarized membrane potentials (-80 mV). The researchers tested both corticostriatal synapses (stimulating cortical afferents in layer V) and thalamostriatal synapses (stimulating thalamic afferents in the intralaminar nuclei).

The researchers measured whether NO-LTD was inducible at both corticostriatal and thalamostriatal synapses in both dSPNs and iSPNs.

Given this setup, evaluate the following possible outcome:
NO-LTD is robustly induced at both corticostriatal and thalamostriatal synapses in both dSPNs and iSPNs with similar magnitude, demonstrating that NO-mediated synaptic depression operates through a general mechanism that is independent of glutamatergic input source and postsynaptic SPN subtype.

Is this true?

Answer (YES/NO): YES